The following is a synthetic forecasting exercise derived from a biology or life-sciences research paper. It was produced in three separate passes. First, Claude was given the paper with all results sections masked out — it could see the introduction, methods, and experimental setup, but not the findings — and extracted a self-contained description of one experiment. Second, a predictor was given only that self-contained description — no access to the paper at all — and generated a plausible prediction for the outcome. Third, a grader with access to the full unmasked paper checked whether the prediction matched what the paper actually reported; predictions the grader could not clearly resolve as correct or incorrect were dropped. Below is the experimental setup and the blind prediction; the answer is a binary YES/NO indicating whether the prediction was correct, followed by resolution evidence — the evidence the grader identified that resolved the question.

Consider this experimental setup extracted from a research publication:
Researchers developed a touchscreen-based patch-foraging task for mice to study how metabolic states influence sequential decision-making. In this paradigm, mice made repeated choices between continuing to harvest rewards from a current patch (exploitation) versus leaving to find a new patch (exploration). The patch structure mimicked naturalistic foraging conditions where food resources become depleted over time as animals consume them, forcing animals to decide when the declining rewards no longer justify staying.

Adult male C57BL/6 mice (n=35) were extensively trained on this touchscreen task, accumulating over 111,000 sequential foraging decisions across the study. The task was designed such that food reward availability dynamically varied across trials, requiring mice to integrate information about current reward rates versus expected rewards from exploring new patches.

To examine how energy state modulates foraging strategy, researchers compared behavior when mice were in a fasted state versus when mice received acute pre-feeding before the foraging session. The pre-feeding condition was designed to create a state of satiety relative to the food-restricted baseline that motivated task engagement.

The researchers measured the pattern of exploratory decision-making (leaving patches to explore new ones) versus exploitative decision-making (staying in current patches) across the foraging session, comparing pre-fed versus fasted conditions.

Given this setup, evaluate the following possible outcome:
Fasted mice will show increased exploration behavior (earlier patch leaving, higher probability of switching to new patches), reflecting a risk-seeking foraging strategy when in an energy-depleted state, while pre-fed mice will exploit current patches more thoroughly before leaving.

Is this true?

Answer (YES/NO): NO